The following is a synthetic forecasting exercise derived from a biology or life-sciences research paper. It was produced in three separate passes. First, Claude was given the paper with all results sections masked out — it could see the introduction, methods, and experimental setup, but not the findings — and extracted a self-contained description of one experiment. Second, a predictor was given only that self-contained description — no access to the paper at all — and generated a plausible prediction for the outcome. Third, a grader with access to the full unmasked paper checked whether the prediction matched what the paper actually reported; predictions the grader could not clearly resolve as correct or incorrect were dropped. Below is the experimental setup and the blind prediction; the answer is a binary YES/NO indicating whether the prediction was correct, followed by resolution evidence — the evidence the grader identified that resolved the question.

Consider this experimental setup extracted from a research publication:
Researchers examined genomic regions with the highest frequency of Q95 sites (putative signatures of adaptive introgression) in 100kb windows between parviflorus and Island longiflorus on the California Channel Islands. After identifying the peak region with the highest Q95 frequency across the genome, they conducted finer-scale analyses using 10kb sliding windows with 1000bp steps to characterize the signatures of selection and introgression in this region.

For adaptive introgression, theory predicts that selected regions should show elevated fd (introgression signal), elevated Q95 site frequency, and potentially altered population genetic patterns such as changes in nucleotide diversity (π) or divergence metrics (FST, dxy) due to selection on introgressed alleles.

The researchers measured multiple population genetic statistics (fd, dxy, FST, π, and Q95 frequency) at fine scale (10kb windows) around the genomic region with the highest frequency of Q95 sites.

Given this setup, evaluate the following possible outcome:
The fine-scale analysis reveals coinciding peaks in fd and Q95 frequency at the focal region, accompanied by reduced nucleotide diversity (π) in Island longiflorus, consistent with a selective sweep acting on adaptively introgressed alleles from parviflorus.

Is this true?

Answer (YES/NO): NO